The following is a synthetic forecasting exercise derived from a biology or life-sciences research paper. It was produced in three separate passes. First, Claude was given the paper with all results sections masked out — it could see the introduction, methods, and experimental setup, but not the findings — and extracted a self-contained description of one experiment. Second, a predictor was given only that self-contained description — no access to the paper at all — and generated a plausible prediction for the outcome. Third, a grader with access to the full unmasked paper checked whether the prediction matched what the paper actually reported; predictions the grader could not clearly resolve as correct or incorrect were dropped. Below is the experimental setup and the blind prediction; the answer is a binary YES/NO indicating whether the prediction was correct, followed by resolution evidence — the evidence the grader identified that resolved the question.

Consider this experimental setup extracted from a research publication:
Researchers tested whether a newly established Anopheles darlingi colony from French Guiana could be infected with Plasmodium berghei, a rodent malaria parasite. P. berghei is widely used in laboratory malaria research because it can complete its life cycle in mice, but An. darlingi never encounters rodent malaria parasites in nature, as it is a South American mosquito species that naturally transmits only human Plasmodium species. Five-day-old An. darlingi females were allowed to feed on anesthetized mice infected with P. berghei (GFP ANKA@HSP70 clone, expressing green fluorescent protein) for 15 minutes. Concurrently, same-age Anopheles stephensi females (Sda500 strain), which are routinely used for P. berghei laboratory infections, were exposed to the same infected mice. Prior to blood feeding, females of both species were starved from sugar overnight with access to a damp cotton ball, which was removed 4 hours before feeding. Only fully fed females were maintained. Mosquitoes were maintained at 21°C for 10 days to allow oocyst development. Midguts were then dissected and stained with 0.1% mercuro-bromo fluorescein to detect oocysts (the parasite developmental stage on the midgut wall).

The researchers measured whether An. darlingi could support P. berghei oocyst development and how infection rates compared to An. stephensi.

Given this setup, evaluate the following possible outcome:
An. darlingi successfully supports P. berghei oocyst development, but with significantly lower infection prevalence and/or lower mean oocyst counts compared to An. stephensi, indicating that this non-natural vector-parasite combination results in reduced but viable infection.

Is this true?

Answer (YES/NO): NO